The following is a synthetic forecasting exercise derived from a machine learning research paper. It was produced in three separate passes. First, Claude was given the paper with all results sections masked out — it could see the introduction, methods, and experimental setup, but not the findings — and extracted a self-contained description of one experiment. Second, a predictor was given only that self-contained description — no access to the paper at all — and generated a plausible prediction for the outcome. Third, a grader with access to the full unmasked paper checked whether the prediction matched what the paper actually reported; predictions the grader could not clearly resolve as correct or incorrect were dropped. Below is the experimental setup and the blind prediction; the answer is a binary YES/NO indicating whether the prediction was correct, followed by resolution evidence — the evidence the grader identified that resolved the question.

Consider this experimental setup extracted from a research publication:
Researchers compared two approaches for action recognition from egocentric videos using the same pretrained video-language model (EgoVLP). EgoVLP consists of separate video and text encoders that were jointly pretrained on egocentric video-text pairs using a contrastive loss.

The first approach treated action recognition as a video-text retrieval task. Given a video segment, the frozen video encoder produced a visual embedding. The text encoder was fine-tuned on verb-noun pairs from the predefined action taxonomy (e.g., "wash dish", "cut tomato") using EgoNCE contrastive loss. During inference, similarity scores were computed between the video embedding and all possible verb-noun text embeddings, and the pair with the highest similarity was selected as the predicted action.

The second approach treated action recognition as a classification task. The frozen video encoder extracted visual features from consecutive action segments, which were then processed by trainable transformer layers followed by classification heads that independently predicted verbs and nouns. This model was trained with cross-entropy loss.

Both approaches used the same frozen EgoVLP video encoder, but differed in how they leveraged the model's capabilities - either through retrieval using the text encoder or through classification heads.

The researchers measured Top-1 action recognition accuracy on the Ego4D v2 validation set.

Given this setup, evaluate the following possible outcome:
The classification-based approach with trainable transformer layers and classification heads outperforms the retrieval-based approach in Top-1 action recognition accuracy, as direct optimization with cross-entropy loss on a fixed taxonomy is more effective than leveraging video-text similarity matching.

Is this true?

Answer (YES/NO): YES